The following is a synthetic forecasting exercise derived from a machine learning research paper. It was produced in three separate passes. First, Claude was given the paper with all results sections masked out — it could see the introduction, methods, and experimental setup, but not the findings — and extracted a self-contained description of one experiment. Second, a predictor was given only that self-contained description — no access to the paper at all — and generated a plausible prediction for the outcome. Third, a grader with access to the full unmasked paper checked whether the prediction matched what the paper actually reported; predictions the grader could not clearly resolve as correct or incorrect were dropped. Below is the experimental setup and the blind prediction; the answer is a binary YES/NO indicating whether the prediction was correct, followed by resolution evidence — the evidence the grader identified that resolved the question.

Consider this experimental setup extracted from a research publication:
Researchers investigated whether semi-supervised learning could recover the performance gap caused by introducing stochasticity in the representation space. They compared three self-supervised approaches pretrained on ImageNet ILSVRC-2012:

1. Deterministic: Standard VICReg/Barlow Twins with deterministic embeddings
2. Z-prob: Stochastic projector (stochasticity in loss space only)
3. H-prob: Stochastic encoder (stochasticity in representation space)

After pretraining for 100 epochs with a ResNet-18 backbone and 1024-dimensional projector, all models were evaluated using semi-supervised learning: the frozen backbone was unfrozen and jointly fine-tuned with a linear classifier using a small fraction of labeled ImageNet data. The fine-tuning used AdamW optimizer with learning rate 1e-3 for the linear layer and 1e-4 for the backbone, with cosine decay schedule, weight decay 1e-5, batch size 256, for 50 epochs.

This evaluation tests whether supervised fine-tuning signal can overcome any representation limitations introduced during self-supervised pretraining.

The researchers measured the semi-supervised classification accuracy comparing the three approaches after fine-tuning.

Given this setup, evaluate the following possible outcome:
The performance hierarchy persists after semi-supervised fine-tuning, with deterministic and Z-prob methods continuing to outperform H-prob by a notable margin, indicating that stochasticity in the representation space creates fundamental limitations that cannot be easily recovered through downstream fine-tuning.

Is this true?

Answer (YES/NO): NO